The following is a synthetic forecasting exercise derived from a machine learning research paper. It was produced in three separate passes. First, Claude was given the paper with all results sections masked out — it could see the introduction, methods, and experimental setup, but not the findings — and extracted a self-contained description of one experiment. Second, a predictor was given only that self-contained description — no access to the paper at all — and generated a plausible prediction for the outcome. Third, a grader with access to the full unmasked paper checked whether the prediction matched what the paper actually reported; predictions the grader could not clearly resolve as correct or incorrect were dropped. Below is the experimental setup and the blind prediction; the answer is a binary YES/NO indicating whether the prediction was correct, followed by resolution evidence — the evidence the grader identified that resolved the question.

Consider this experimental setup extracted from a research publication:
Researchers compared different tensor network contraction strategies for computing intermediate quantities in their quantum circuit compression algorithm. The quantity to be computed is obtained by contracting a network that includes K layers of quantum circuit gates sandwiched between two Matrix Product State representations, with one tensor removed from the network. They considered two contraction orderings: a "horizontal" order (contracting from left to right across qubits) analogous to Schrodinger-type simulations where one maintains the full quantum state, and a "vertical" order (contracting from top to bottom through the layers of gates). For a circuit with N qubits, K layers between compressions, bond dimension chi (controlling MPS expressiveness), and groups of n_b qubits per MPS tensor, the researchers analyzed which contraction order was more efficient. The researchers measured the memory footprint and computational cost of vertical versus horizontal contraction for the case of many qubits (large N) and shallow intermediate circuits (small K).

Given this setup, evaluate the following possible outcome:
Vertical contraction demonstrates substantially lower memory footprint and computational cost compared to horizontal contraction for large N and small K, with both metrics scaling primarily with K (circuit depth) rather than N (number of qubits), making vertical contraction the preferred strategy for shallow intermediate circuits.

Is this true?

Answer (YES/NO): YES